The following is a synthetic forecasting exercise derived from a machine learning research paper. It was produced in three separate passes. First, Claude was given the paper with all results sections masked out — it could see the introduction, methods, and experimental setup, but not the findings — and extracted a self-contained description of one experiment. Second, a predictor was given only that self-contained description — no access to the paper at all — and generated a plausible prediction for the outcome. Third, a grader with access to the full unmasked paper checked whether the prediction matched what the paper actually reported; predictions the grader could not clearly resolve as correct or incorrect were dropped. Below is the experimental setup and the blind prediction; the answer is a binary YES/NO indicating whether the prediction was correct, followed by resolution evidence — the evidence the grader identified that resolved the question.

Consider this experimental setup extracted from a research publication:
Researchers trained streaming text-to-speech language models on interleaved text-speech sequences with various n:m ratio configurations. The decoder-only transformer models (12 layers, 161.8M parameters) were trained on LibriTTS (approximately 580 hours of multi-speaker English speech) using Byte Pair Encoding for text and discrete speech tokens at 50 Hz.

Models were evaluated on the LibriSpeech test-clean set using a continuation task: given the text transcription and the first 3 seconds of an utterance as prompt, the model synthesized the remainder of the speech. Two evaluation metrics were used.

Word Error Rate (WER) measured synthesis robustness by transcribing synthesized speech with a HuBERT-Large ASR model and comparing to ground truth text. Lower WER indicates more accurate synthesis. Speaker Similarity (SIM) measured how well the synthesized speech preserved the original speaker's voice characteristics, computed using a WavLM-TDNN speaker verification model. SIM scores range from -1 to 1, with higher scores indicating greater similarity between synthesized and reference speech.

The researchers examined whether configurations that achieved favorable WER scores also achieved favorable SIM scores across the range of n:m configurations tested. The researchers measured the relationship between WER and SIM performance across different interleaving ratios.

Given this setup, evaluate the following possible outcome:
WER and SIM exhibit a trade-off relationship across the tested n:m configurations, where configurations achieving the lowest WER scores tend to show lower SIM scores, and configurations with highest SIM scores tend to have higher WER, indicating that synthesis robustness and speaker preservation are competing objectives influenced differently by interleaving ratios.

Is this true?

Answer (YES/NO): NO